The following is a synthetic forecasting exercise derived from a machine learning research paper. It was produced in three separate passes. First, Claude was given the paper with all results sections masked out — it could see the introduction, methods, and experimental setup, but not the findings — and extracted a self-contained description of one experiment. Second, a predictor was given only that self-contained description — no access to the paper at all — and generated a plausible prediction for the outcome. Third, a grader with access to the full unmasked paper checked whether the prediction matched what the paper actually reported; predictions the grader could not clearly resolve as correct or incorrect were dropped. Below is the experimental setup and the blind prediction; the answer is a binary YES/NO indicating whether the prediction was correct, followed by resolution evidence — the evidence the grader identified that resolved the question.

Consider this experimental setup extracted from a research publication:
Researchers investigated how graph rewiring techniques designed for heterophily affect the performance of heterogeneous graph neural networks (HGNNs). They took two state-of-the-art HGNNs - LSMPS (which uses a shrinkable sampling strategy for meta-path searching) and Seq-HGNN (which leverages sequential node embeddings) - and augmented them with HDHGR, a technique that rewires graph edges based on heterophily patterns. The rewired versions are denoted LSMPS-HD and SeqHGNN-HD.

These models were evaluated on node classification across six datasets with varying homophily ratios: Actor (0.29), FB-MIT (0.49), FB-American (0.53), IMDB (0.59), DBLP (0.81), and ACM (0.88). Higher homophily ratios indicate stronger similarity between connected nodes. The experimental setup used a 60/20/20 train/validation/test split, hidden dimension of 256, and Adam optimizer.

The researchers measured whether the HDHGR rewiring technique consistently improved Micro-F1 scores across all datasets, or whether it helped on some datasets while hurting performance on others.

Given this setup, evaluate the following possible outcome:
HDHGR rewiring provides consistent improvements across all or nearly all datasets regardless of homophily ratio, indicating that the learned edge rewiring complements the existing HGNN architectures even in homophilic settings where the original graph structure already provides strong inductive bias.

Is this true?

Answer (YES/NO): NO